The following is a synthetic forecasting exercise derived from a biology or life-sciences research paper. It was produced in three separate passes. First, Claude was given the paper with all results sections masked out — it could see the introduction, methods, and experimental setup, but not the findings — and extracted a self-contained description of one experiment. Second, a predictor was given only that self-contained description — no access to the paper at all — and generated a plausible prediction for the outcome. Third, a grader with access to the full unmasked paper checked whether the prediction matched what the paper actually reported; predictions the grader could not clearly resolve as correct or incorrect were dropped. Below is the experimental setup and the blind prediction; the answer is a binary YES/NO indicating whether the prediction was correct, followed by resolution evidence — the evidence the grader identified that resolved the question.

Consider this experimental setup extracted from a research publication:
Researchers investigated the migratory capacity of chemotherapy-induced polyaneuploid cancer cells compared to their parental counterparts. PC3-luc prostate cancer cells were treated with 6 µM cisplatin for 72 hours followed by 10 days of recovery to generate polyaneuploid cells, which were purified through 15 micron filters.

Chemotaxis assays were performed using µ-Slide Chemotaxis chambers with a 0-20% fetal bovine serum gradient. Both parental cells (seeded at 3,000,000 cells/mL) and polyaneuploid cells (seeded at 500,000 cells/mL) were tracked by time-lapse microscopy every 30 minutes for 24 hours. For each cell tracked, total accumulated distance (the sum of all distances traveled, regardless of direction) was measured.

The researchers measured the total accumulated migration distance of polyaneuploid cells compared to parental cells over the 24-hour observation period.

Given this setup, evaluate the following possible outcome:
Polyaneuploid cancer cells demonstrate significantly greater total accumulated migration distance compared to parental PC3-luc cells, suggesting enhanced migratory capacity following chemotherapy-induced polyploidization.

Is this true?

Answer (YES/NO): NO